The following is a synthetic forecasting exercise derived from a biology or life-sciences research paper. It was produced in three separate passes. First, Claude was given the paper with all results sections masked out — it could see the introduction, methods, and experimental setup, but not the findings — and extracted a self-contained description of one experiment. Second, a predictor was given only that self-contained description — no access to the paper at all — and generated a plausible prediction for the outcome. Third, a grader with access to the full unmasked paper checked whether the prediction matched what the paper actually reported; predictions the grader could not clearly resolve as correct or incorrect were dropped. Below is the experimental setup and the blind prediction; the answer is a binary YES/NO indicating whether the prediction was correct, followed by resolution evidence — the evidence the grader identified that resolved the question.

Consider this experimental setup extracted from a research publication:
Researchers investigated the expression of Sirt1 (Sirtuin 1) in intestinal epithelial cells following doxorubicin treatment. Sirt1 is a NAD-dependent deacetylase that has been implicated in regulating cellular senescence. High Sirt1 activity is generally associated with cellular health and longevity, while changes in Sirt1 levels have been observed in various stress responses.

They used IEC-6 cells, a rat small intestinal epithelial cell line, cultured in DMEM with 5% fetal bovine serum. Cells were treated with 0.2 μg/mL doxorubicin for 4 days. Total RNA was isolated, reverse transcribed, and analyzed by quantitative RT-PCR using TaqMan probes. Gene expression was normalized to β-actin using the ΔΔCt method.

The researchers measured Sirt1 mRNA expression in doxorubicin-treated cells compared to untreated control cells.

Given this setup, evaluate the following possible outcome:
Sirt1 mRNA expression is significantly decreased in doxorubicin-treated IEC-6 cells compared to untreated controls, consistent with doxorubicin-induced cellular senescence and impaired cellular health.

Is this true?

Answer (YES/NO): YES